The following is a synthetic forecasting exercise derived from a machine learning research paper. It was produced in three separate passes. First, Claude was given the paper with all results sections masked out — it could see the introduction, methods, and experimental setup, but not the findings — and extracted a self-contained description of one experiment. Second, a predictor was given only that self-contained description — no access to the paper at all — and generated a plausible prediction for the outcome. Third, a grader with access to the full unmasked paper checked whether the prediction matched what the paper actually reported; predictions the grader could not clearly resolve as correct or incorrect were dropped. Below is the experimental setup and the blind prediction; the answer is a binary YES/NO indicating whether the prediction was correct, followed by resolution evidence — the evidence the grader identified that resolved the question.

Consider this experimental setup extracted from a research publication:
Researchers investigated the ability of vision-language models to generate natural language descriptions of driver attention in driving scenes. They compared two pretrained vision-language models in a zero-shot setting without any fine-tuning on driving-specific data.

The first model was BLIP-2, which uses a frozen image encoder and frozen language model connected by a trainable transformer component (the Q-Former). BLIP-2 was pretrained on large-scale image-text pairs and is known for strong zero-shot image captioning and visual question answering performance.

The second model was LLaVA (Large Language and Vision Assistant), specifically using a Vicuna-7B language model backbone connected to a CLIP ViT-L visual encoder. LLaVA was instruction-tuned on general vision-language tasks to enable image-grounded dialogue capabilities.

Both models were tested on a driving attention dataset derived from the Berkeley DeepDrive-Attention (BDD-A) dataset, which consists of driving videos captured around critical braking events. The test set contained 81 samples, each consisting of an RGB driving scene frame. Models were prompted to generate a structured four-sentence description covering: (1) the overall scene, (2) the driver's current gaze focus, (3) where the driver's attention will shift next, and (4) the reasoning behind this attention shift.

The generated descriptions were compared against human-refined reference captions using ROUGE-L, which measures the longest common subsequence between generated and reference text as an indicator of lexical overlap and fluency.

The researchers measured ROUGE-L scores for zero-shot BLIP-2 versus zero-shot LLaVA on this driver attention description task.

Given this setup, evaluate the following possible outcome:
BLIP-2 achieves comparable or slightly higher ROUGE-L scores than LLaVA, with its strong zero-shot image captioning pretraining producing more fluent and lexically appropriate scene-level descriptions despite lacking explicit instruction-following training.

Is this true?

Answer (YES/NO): NO